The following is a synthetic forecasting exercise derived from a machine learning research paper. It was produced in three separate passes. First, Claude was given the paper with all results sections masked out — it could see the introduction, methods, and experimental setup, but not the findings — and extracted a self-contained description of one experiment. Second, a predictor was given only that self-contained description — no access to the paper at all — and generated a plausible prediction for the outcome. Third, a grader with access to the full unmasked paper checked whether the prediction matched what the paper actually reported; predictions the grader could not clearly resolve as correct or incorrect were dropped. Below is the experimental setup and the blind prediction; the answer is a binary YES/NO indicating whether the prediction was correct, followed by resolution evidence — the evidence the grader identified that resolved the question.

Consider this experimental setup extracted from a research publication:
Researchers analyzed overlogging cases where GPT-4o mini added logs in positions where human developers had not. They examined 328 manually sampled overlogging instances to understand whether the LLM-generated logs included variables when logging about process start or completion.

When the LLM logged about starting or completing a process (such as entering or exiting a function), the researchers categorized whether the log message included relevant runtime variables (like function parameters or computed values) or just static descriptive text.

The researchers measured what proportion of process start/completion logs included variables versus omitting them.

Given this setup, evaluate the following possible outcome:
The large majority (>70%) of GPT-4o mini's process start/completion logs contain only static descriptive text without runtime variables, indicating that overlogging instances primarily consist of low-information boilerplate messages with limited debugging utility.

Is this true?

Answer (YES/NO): NO